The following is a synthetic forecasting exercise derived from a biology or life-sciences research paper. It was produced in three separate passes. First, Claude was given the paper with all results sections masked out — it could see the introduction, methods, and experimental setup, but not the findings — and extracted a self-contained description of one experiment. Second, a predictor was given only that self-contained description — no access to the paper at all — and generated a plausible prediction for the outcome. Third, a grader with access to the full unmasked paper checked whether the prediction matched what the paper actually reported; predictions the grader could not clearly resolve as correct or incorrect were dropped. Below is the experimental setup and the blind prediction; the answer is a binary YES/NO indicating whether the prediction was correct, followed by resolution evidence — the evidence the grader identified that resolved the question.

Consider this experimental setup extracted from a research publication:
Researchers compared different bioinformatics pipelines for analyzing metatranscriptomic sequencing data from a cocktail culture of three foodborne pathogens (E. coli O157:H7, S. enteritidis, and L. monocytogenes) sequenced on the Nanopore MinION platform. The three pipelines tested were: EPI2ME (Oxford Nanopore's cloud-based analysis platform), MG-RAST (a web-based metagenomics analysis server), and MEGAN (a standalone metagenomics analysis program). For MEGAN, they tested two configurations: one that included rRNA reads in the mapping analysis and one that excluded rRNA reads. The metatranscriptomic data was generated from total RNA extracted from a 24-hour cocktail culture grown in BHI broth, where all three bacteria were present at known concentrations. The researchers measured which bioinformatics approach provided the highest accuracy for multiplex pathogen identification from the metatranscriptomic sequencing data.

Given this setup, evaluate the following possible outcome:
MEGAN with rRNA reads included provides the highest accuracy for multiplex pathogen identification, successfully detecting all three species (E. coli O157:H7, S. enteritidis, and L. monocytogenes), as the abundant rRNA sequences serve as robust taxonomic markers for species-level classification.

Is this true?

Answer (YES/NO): NO